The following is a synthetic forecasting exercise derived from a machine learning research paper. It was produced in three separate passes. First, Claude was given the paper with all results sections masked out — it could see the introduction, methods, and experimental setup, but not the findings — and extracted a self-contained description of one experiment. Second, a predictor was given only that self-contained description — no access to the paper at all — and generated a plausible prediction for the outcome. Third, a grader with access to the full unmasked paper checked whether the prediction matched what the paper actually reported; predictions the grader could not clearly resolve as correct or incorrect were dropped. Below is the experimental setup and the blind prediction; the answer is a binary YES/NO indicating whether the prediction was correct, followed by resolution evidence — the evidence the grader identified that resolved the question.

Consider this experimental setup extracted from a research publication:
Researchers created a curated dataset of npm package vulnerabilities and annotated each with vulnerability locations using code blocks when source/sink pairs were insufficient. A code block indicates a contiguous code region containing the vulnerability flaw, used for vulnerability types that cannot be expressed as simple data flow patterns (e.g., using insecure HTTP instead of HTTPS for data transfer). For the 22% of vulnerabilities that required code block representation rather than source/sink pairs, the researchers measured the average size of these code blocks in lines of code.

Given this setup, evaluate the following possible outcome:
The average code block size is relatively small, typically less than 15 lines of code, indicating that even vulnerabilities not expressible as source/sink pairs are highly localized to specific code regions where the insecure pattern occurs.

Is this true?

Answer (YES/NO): YES